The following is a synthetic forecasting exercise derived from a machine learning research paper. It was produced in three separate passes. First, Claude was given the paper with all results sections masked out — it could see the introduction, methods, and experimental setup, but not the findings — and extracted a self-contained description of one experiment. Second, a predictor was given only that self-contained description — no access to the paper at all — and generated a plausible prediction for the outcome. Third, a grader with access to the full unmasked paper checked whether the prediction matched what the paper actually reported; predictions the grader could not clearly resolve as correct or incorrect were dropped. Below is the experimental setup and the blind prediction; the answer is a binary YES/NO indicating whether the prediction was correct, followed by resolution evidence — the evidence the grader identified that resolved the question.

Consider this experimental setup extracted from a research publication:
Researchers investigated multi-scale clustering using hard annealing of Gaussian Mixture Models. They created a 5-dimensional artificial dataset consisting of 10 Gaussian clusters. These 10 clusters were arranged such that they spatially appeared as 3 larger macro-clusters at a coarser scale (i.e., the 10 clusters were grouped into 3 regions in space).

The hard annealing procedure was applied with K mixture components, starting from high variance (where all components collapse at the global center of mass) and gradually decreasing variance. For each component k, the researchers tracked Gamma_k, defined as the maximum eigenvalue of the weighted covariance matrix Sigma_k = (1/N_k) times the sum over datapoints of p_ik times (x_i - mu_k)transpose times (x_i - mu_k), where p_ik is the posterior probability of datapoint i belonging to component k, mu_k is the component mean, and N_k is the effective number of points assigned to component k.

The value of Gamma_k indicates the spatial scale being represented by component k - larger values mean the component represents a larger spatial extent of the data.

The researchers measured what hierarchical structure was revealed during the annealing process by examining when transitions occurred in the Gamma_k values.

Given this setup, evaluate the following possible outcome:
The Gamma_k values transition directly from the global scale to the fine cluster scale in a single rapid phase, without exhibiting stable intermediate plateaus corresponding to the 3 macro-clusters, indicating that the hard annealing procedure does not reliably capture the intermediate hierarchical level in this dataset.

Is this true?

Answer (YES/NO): NO